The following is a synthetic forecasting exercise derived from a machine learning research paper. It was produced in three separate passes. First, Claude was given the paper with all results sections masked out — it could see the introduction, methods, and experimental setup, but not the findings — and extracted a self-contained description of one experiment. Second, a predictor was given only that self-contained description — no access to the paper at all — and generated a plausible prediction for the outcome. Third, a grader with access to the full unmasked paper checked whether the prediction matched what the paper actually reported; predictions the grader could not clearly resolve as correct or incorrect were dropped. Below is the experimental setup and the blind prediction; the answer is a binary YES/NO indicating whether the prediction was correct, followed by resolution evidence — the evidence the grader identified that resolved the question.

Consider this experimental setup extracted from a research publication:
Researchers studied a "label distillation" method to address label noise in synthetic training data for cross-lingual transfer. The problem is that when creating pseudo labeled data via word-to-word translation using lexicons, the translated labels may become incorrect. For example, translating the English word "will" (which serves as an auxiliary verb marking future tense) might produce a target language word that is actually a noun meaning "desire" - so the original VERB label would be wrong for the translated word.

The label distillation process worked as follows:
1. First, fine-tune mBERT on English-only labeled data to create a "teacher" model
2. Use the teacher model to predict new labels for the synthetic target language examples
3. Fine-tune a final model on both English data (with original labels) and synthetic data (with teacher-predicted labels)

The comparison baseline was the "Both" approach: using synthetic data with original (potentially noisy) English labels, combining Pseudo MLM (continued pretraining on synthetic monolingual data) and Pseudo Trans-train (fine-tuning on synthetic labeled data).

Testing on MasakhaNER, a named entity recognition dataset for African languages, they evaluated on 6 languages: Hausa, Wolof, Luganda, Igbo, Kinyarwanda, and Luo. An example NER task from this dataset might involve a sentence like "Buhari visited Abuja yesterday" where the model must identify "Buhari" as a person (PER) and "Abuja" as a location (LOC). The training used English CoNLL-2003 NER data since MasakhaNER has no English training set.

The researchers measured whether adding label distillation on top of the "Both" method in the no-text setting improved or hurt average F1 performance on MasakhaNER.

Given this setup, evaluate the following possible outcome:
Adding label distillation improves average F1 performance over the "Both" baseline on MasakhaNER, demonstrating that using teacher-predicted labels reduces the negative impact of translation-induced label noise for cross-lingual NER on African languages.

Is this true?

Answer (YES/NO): NO